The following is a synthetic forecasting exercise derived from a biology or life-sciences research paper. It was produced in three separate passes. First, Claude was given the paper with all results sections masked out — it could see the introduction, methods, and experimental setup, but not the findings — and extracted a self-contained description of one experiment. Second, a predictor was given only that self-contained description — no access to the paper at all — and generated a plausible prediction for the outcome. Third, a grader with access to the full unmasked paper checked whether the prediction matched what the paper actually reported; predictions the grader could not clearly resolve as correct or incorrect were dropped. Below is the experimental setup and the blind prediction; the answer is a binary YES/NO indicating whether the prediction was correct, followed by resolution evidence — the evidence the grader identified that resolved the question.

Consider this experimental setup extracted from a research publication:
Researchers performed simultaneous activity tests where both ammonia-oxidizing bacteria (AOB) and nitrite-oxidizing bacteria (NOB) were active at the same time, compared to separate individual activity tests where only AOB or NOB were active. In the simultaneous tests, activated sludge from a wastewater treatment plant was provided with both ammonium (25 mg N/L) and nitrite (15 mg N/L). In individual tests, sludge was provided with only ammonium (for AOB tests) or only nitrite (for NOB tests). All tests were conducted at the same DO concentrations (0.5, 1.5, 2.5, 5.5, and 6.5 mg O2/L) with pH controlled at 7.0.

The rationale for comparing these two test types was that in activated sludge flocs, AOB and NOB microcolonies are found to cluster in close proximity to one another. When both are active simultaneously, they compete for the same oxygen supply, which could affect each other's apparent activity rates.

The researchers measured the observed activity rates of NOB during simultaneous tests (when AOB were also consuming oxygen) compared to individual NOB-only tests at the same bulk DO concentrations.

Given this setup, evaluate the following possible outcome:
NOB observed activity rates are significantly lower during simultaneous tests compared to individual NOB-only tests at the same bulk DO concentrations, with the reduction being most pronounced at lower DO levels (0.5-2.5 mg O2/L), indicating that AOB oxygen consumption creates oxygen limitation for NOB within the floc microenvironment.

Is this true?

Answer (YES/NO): NO